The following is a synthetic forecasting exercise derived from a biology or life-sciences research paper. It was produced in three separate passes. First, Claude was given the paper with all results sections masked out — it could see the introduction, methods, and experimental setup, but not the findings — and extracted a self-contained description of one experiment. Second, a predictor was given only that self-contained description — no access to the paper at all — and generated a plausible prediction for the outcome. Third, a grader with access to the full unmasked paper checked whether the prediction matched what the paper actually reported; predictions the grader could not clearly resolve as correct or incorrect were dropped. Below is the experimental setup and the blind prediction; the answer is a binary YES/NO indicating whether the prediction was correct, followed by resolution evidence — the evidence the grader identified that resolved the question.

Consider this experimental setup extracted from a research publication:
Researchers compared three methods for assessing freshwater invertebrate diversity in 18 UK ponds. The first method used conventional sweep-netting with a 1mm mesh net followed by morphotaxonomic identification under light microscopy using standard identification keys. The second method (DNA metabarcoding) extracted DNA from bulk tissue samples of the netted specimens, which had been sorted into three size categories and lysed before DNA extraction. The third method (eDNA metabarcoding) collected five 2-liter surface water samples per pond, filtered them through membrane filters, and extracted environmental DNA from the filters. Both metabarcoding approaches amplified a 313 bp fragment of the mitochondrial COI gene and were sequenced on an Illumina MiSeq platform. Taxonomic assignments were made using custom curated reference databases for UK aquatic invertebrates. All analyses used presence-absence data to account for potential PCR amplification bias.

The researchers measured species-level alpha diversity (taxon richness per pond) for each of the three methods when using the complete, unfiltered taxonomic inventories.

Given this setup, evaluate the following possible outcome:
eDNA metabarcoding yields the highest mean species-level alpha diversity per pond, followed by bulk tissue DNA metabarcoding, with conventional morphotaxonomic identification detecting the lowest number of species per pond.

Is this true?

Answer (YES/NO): YES